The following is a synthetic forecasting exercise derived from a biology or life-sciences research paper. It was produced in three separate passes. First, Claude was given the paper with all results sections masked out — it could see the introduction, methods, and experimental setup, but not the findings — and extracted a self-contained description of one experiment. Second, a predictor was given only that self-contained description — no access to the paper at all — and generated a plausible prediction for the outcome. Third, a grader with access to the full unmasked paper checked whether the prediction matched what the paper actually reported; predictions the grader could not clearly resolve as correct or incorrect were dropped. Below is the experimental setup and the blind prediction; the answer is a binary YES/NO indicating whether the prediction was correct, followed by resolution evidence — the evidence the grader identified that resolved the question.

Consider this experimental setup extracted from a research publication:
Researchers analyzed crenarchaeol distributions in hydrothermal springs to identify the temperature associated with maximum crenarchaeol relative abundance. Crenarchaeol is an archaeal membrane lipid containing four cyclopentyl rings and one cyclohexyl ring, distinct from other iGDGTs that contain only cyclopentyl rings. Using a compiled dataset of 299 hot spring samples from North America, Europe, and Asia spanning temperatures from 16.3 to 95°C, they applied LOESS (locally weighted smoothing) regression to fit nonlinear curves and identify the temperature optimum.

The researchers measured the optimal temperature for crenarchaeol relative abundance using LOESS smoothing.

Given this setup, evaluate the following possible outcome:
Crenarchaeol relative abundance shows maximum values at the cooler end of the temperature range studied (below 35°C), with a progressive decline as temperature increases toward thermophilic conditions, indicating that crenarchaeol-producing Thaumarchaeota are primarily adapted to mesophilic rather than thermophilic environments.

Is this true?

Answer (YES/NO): NO